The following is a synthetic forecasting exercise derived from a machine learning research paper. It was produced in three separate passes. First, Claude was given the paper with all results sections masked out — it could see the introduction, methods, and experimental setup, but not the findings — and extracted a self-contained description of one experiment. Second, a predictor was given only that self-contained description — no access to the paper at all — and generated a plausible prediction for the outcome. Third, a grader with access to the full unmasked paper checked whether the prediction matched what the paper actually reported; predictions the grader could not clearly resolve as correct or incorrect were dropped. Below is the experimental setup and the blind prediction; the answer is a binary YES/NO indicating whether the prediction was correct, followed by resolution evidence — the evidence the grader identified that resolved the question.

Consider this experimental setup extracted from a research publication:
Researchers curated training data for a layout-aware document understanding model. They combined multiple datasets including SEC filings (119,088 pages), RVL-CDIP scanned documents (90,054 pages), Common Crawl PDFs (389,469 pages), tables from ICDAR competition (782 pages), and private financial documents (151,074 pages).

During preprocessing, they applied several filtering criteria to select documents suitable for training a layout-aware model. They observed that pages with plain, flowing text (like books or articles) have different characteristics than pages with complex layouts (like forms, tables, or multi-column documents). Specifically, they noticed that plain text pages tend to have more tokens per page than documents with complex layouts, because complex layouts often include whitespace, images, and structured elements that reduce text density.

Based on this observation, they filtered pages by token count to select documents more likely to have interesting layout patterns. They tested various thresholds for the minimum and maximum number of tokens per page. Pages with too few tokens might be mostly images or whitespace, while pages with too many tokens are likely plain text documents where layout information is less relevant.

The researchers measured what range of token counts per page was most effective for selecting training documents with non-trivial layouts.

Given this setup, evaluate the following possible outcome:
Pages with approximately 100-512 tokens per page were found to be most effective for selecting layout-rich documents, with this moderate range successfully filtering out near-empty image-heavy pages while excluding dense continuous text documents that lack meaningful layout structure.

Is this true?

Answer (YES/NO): NO